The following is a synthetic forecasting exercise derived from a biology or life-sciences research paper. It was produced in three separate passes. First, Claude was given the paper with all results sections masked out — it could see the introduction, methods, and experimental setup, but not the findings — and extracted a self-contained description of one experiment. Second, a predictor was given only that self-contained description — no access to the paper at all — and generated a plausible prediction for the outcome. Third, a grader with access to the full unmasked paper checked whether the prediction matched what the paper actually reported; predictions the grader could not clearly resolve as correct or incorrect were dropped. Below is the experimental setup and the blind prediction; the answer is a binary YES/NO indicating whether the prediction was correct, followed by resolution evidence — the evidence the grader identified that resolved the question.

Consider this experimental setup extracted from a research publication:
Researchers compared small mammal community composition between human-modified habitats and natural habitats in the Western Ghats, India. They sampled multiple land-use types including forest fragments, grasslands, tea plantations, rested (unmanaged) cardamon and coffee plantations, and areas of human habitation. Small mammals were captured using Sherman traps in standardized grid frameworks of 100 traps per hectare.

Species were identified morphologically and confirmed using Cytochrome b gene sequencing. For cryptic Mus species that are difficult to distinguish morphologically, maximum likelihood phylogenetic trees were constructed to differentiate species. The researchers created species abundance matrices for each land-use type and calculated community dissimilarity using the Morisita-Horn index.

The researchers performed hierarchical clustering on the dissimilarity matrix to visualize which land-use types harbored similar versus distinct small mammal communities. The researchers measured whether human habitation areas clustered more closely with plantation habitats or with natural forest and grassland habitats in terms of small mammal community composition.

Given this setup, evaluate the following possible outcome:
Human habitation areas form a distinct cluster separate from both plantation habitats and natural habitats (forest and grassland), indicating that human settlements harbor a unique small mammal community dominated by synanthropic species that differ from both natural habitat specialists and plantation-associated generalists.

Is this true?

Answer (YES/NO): YES